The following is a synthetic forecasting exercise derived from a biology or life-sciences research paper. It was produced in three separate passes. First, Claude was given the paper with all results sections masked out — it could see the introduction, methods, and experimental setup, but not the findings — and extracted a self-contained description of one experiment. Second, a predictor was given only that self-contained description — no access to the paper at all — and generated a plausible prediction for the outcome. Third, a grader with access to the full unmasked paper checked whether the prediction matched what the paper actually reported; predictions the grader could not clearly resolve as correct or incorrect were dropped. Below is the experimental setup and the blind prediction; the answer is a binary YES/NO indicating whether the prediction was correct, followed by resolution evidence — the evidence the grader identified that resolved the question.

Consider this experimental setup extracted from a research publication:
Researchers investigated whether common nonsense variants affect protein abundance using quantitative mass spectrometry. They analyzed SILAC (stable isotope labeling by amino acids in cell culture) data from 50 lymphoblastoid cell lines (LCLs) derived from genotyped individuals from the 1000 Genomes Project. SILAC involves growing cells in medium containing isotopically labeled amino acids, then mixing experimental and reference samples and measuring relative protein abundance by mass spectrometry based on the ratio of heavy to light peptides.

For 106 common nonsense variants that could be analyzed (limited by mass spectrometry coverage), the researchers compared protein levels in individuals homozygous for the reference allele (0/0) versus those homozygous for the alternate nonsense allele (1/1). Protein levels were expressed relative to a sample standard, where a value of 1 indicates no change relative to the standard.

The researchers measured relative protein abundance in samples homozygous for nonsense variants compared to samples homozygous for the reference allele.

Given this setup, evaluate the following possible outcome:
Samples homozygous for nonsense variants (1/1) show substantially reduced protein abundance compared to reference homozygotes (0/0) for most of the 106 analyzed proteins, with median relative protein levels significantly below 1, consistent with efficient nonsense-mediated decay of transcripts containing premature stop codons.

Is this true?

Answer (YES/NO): NO